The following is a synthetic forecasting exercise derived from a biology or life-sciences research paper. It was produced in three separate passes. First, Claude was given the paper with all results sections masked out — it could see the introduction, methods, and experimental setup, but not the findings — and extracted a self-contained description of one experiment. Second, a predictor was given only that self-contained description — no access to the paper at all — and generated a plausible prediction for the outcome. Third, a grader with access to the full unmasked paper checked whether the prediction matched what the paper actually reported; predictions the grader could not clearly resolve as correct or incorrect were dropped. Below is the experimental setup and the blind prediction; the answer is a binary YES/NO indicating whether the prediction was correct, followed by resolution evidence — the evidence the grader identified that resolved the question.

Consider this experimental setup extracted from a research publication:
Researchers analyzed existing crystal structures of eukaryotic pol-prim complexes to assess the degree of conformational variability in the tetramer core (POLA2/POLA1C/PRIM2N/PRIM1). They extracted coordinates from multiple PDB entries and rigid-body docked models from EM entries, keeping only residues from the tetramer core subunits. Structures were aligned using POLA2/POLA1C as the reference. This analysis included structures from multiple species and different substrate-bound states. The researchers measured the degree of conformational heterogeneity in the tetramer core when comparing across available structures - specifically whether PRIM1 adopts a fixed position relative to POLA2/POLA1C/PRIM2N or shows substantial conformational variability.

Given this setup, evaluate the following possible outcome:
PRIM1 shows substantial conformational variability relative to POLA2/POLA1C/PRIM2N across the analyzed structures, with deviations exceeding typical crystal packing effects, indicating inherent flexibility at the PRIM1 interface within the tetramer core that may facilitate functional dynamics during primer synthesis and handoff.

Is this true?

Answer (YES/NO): YES